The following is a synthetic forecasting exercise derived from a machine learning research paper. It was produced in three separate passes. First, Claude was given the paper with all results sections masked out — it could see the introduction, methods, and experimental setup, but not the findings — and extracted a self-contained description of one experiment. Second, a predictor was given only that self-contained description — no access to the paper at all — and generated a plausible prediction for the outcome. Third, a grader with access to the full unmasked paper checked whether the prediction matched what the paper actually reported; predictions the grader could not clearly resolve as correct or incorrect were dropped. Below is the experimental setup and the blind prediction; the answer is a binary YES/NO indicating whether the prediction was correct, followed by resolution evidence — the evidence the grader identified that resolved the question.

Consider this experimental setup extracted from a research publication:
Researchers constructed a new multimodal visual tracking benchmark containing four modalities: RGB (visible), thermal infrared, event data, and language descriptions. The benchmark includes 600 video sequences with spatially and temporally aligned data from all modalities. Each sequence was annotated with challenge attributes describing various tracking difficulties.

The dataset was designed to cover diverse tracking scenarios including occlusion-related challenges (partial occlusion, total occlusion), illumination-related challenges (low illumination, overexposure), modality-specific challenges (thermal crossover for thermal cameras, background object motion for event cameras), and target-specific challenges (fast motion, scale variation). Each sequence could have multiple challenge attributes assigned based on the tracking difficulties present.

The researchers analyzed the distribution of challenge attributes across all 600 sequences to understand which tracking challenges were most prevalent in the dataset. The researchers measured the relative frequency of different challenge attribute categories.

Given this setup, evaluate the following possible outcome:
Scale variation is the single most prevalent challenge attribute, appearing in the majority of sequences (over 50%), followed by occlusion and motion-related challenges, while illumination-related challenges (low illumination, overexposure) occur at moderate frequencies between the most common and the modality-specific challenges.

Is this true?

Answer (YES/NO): NO